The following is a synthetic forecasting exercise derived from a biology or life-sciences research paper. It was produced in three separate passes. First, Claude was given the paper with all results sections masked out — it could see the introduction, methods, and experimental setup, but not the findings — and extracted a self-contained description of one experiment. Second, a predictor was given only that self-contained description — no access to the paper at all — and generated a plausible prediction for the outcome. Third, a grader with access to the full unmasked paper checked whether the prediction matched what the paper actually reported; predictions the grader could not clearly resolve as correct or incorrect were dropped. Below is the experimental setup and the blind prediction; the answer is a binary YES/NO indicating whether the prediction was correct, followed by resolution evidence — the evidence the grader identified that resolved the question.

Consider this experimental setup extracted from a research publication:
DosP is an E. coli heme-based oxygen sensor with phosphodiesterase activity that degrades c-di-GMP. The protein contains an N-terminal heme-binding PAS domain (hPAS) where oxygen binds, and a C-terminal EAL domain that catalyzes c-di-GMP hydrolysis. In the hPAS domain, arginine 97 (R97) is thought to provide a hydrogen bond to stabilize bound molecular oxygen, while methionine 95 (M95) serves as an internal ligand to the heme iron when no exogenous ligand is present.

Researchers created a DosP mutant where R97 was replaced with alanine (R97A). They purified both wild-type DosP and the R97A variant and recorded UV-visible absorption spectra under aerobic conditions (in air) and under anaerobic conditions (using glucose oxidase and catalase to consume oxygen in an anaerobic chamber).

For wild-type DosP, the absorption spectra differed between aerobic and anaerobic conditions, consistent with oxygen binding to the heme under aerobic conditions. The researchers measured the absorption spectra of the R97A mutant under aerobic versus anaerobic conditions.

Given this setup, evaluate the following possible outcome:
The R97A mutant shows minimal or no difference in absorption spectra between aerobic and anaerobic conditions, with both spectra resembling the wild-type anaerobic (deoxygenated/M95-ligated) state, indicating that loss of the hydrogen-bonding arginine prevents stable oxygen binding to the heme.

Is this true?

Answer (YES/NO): YES